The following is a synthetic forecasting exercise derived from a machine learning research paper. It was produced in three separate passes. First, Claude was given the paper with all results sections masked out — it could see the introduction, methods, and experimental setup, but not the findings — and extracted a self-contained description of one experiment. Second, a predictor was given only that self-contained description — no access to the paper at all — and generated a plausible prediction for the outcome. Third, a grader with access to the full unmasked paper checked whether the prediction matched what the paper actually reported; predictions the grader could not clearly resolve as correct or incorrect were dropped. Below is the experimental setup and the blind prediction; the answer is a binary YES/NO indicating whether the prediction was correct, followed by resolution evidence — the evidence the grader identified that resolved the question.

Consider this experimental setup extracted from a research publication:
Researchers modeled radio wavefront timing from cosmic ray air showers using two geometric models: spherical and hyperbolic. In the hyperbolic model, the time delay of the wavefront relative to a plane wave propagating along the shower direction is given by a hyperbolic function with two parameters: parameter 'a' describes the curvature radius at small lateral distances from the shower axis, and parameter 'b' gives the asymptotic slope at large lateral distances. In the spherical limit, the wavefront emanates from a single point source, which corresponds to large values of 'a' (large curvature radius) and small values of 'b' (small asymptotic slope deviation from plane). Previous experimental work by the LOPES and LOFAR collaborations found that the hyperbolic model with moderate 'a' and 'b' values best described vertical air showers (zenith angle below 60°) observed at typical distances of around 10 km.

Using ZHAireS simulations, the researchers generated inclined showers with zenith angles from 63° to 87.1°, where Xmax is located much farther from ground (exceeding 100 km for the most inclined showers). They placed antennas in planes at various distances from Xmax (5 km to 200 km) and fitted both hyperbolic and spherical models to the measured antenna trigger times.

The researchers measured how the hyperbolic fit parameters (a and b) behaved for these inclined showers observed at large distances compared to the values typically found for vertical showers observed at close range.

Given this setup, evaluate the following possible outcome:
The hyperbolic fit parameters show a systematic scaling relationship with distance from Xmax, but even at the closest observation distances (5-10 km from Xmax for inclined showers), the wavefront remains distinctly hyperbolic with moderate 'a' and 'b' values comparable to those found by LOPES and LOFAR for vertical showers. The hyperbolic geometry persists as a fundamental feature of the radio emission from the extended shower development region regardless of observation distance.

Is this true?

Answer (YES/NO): NO